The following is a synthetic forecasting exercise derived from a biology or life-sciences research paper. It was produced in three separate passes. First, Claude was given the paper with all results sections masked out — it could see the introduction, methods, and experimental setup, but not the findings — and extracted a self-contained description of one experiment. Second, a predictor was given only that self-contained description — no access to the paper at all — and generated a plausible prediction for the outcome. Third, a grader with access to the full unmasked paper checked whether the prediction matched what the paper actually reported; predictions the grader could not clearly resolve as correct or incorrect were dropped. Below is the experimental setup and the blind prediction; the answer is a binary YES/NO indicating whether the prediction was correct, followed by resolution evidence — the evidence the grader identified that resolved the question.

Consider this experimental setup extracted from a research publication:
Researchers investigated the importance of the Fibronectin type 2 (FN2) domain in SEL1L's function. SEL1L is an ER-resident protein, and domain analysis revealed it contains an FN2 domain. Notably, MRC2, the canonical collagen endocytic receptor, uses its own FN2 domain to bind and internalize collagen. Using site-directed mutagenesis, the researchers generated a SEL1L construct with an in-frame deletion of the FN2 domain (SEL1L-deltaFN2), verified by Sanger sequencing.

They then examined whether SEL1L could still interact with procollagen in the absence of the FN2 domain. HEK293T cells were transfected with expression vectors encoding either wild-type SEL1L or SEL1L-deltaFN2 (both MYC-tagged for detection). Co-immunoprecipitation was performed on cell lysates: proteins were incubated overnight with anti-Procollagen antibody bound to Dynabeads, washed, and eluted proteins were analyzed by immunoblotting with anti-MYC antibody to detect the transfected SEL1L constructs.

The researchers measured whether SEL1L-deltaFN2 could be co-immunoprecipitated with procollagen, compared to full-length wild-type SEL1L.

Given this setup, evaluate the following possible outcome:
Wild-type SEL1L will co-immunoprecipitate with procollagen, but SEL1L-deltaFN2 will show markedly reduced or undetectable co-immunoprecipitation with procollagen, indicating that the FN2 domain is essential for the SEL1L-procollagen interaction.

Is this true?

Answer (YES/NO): YES